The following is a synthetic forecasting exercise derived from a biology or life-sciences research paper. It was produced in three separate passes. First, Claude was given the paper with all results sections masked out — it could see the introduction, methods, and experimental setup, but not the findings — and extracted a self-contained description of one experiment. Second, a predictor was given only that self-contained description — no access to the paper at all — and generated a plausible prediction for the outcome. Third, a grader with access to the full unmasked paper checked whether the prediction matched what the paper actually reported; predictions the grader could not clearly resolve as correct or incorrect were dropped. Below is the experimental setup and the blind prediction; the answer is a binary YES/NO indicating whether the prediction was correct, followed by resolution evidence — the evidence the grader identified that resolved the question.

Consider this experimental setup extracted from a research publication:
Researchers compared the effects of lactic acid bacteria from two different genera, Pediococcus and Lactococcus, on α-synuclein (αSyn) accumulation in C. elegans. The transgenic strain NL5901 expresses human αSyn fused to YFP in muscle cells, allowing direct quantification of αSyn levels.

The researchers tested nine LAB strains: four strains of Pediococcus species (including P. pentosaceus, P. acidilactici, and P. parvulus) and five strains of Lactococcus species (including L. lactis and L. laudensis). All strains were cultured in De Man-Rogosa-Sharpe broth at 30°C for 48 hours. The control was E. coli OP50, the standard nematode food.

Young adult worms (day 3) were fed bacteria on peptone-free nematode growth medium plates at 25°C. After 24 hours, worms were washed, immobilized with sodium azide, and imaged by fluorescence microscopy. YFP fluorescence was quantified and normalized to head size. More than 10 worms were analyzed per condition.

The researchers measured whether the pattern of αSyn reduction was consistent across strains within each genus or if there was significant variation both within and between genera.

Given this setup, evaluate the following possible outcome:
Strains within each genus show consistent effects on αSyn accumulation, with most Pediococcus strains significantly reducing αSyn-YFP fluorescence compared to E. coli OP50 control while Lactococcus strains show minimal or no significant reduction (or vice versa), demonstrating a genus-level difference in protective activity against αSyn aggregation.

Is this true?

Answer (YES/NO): NO